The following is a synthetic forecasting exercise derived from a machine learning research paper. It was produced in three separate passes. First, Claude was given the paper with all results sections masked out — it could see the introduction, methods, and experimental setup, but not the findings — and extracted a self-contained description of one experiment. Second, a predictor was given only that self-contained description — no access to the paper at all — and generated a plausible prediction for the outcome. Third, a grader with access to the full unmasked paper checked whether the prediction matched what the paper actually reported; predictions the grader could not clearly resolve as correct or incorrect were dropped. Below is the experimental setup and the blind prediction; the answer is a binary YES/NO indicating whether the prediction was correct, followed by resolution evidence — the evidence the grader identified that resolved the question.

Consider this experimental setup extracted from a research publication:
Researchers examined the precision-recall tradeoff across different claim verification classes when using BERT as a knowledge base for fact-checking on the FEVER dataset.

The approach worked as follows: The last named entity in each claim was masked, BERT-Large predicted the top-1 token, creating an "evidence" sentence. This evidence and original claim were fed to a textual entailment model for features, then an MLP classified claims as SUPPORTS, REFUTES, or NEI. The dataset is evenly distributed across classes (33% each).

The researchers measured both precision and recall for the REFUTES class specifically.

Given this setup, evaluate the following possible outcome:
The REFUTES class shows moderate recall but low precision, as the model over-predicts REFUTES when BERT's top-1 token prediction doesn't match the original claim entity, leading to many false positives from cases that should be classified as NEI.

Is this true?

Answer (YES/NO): NO